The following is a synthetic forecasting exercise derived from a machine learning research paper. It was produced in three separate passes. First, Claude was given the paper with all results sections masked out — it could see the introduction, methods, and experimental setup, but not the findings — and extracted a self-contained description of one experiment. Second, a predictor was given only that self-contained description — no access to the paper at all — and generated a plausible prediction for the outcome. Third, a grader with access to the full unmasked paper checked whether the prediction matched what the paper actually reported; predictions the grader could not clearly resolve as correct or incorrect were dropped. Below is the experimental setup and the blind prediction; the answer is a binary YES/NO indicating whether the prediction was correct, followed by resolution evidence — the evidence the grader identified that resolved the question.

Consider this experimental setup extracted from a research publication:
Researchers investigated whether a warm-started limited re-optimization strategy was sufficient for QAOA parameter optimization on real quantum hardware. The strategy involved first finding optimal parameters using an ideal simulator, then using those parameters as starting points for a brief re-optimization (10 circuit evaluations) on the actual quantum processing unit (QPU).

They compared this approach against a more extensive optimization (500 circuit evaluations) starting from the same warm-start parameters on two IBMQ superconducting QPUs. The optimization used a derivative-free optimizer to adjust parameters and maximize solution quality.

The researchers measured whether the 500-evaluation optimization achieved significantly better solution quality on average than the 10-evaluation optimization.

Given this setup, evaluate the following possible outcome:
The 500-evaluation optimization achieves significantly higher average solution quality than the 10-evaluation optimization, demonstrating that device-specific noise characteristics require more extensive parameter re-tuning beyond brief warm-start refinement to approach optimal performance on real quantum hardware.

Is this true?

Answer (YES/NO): NO